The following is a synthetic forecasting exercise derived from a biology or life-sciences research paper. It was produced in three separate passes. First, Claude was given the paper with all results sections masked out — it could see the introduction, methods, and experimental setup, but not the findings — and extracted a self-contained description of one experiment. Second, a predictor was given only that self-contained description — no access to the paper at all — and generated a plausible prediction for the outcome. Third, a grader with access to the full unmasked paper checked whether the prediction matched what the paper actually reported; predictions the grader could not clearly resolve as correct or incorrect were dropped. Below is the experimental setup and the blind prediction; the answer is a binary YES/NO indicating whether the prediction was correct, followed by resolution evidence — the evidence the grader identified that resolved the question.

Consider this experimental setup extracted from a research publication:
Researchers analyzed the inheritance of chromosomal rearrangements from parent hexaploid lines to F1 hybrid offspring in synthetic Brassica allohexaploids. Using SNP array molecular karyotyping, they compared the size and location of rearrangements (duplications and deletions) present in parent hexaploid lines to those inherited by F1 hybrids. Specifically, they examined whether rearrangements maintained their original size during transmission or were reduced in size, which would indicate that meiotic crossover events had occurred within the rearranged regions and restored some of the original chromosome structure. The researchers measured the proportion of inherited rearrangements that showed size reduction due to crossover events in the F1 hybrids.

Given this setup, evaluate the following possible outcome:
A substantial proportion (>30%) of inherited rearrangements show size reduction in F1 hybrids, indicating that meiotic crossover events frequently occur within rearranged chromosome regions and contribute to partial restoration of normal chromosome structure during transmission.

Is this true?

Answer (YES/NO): NO